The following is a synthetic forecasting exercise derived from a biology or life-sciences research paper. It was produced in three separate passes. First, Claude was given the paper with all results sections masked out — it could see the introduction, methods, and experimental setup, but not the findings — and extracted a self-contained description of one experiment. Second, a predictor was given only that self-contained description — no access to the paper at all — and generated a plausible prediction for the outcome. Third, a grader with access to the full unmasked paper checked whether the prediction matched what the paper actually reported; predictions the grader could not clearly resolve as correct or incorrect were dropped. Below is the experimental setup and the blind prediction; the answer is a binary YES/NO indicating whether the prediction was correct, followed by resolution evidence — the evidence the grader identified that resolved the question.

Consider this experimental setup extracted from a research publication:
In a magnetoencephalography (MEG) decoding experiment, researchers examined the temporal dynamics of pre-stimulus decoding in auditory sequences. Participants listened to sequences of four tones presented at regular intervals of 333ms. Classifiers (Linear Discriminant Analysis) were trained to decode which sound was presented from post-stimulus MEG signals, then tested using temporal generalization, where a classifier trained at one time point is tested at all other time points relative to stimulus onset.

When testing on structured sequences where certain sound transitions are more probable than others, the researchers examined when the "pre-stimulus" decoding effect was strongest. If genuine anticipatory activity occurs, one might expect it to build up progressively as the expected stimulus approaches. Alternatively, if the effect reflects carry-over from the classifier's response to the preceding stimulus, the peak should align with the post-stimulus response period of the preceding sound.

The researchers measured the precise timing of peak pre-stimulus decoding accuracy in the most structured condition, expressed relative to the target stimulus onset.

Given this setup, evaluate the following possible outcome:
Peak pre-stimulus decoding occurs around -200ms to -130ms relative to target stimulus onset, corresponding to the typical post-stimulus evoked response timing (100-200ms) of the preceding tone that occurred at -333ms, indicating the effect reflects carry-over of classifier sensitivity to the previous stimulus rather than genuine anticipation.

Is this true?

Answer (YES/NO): NO